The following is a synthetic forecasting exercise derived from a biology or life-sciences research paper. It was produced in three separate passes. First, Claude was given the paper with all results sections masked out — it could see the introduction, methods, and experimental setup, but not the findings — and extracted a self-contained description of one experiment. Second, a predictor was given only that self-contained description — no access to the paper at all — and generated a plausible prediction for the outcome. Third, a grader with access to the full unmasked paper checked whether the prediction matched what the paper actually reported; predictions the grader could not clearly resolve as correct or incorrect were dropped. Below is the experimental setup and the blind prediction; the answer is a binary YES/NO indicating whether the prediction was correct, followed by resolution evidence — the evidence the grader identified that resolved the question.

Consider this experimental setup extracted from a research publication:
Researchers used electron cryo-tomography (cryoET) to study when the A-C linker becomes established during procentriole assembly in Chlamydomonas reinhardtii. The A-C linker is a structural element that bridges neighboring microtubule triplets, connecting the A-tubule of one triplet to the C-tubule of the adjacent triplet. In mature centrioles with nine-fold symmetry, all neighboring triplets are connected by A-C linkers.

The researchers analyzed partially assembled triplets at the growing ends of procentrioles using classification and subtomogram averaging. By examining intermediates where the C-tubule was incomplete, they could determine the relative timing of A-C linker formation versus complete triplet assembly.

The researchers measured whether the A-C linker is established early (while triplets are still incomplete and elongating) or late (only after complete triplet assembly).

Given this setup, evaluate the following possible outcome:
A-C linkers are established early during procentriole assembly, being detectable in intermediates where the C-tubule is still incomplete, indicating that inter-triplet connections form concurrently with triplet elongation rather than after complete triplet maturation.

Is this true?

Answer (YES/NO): YES